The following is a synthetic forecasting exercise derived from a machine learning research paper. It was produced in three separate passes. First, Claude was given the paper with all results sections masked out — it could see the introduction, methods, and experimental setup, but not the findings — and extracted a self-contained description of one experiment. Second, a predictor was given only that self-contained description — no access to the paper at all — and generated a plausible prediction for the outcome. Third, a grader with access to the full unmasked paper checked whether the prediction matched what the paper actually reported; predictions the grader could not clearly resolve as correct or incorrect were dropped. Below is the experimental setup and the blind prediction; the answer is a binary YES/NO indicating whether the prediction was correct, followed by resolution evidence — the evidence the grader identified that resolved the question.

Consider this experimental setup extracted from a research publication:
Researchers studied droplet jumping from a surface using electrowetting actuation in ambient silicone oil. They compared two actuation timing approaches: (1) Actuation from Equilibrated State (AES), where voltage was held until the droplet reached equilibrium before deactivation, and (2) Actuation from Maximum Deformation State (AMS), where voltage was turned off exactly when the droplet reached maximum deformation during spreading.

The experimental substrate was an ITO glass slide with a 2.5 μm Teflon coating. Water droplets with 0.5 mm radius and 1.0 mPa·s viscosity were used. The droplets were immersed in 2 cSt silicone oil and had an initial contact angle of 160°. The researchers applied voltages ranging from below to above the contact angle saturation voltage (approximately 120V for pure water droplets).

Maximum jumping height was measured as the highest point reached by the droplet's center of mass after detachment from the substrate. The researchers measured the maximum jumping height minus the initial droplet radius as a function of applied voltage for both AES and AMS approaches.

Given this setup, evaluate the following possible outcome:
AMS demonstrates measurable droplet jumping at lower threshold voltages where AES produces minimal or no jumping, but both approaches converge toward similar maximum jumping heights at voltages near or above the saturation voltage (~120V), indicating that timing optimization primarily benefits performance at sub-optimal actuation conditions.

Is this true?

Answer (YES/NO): NO